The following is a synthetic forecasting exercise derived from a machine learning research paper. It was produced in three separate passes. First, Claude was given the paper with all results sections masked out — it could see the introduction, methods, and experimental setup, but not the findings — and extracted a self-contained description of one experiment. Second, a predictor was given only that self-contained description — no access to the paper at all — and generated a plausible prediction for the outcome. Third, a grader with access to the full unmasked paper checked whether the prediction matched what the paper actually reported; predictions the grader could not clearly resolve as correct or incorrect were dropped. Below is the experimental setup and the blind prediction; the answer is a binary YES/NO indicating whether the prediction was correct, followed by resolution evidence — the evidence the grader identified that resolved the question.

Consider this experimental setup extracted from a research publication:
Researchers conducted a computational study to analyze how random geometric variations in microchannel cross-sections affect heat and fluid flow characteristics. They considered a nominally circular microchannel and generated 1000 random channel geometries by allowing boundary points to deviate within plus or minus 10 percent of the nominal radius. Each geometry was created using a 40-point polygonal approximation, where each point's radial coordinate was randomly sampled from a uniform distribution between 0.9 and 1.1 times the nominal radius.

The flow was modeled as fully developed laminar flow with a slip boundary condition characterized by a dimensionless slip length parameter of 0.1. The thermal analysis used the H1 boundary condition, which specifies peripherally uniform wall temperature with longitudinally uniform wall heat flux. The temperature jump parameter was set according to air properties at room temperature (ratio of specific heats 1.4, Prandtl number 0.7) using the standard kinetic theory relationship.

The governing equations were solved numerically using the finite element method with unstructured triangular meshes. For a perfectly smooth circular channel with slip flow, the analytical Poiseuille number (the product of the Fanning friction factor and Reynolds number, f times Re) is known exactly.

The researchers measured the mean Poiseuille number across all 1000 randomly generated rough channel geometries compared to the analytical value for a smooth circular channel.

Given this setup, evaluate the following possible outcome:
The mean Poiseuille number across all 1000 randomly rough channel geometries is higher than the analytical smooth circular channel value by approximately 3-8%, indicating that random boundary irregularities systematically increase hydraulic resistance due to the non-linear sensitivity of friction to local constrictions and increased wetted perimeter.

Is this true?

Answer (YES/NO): YES